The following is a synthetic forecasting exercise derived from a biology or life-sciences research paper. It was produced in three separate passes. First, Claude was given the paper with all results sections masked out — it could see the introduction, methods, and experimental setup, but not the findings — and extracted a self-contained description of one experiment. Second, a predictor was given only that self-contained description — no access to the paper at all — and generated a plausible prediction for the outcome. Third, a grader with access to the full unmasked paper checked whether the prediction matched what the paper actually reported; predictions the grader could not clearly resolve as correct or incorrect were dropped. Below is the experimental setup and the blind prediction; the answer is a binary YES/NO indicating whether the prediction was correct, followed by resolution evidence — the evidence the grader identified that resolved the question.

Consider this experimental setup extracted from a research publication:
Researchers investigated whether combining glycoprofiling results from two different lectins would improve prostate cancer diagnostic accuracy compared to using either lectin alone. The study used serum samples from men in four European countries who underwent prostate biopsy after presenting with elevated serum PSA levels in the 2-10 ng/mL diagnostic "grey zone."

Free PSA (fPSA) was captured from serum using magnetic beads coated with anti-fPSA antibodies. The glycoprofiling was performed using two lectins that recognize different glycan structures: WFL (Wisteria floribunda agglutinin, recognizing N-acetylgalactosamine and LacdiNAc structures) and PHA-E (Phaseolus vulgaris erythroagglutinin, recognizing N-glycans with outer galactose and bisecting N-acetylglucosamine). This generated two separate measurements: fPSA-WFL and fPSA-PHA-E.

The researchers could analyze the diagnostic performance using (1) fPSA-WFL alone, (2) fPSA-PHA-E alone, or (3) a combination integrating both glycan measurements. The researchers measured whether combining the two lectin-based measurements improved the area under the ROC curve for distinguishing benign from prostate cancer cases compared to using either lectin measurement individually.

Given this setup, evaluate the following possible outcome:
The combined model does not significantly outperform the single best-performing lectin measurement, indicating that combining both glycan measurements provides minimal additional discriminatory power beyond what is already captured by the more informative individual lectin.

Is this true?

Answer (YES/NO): NO